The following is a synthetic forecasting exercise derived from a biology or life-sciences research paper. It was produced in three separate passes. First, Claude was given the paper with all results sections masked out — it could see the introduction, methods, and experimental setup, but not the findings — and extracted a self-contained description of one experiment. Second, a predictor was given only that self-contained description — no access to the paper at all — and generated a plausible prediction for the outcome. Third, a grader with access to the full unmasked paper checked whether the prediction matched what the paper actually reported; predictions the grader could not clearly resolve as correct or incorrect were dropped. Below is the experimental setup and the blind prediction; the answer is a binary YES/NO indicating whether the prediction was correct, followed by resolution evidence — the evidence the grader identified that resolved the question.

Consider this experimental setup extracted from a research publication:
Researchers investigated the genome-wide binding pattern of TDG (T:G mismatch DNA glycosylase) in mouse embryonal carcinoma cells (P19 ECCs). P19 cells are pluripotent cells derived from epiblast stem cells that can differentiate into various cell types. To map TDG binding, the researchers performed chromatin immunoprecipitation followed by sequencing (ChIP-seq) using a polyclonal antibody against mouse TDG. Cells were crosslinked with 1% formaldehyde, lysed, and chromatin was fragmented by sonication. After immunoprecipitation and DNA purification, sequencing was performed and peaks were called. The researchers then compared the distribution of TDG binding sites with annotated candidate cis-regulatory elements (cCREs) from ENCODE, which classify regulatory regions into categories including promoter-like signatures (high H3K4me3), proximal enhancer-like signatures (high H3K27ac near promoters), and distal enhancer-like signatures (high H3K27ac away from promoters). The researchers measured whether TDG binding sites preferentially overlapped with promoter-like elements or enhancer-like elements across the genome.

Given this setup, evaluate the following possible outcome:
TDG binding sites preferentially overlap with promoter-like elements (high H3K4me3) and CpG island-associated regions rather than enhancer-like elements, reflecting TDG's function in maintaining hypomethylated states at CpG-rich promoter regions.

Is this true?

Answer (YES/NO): NO